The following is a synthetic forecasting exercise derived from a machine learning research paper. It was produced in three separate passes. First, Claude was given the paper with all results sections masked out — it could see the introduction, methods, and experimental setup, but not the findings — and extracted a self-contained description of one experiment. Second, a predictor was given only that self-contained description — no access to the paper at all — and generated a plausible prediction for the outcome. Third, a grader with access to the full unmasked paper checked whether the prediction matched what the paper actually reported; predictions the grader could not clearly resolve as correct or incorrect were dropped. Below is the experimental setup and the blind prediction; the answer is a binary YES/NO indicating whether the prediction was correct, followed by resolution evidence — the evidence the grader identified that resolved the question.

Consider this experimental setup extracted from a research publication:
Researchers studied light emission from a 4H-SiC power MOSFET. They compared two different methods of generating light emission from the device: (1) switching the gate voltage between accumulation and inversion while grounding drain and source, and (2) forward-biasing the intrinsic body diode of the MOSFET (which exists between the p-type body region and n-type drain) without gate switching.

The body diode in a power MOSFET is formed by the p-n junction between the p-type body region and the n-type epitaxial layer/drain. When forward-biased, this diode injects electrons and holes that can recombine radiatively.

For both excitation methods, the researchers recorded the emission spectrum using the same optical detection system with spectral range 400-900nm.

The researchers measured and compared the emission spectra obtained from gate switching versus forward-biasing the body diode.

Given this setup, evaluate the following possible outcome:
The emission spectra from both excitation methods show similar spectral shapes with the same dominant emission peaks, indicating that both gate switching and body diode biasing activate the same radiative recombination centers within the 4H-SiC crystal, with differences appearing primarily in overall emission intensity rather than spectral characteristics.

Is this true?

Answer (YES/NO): NO